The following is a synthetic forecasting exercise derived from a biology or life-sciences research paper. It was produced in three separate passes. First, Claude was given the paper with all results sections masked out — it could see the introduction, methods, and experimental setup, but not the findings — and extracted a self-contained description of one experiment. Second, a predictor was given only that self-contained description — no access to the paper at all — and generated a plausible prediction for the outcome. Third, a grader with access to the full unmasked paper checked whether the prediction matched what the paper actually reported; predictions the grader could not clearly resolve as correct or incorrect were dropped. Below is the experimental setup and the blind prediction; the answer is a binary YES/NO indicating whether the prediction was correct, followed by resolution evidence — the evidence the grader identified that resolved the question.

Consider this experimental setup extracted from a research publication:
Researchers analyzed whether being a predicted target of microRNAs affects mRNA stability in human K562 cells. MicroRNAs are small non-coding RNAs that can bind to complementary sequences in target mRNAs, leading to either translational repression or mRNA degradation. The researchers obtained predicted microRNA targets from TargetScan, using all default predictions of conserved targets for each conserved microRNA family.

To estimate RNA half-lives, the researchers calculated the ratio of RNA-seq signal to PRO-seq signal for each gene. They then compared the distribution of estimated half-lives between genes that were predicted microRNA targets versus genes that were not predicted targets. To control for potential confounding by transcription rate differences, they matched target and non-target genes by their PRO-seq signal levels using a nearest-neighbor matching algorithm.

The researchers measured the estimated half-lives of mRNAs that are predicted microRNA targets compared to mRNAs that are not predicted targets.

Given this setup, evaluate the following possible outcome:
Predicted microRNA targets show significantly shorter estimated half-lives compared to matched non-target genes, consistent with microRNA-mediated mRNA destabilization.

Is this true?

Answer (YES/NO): YES